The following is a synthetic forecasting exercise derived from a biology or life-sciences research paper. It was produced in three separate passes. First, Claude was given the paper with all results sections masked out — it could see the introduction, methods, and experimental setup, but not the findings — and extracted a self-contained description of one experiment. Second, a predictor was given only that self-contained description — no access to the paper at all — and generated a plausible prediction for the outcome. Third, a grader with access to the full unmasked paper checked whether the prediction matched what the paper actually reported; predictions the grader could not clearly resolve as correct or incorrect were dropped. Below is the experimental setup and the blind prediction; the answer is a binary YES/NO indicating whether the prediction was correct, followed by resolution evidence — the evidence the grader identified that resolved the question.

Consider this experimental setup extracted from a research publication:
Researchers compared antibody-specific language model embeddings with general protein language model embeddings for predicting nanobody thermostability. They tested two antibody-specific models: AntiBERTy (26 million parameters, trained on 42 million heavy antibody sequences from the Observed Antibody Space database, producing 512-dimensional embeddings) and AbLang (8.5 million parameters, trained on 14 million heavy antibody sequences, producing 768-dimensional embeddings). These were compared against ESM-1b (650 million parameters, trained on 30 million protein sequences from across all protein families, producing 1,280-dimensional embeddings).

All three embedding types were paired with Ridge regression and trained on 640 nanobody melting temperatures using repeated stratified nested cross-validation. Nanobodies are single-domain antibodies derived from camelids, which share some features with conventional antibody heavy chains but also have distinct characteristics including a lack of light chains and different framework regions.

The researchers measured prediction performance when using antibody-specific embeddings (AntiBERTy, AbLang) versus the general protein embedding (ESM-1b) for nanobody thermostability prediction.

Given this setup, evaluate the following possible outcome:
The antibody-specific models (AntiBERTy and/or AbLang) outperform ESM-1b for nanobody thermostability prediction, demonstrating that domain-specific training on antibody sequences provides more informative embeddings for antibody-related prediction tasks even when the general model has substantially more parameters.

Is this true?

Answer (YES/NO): NO